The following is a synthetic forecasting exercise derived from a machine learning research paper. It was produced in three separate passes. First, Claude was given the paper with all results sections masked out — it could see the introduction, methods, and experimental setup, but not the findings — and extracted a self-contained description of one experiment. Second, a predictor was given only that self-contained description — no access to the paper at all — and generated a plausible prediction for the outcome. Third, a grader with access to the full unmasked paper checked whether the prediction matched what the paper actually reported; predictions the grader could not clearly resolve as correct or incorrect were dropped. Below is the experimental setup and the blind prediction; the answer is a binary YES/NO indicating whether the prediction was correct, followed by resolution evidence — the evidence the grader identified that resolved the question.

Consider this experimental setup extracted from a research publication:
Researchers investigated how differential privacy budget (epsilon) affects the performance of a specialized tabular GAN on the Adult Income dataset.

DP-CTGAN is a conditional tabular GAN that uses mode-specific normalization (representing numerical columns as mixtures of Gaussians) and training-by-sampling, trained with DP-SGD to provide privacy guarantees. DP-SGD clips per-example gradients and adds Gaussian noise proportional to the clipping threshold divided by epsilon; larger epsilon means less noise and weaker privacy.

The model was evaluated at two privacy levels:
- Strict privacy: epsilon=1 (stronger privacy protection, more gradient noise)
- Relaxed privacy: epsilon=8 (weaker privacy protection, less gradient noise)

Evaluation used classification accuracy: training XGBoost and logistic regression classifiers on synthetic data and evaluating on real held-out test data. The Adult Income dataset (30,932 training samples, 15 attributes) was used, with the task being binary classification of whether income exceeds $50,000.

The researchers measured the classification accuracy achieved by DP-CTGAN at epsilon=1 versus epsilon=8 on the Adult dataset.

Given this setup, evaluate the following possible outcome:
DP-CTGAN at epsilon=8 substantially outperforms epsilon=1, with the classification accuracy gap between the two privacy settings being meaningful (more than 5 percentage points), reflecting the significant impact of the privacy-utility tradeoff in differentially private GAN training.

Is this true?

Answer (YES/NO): NO